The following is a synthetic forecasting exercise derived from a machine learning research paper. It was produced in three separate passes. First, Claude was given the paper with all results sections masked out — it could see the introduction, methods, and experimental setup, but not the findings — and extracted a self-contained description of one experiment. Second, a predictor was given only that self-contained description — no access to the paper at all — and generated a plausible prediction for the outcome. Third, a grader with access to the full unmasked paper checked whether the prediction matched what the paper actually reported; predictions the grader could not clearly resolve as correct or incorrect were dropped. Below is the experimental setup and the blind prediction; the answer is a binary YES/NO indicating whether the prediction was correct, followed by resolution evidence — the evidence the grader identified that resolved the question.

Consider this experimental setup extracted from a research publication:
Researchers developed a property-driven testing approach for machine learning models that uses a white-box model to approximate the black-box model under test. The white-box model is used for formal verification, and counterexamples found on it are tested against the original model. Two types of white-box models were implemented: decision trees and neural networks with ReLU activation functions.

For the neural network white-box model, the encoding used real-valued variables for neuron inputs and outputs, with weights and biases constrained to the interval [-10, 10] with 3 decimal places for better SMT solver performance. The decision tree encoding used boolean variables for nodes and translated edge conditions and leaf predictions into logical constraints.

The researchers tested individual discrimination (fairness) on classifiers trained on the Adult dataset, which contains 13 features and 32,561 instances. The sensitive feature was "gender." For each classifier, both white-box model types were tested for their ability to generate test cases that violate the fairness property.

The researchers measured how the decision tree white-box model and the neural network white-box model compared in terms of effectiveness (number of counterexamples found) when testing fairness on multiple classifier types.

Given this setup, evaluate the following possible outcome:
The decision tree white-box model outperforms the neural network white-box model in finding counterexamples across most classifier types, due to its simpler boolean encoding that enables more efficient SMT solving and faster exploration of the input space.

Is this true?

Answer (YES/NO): NO